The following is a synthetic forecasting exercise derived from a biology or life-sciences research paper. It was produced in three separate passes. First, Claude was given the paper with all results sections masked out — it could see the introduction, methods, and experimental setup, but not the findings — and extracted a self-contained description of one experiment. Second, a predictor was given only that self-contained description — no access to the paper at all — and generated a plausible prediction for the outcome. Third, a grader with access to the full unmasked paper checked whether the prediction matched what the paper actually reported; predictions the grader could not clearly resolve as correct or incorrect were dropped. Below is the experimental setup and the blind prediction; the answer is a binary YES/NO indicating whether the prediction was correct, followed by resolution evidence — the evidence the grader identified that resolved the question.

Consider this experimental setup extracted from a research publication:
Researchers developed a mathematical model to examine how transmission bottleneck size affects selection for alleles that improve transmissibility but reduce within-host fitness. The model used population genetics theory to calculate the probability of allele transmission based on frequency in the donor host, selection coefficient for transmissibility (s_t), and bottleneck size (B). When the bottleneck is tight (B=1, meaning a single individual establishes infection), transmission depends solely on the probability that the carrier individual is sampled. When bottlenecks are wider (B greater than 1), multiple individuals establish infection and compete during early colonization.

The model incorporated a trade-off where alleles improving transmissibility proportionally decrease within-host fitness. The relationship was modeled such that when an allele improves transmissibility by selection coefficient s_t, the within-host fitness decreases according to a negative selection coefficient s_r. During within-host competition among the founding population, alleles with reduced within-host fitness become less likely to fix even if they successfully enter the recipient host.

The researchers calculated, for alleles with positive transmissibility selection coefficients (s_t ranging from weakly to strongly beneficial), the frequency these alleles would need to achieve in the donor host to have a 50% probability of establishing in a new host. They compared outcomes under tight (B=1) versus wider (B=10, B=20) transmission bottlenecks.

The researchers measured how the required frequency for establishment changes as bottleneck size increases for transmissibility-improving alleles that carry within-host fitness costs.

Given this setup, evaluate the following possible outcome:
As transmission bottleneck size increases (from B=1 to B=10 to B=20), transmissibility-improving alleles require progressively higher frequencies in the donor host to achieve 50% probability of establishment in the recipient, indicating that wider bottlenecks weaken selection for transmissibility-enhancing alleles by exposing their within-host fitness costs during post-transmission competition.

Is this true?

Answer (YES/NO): YES